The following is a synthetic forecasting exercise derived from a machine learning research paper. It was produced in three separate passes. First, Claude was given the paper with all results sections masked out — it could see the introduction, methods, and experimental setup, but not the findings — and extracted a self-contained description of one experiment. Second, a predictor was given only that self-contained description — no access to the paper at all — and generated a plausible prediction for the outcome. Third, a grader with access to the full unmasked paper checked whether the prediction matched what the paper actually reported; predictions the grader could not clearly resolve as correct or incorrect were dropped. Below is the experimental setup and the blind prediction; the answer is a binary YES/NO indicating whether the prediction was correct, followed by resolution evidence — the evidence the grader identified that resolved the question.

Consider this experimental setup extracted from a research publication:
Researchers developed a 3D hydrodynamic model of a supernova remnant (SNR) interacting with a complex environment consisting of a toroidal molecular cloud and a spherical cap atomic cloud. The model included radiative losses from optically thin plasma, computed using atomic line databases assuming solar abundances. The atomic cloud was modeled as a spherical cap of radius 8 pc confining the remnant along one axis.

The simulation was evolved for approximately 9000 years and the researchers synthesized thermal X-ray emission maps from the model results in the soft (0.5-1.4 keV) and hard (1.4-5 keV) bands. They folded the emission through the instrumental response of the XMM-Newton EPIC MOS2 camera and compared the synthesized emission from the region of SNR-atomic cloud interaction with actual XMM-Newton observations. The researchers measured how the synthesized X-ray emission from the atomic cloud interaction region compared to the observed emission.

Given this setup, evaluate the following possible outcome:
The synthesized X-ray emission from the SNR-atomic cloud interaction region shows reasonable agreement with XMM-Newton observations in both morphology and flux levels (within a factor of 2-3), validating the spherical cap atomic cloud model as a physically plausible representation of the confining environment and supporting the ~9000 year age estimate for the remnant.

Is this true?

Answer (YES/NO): NO